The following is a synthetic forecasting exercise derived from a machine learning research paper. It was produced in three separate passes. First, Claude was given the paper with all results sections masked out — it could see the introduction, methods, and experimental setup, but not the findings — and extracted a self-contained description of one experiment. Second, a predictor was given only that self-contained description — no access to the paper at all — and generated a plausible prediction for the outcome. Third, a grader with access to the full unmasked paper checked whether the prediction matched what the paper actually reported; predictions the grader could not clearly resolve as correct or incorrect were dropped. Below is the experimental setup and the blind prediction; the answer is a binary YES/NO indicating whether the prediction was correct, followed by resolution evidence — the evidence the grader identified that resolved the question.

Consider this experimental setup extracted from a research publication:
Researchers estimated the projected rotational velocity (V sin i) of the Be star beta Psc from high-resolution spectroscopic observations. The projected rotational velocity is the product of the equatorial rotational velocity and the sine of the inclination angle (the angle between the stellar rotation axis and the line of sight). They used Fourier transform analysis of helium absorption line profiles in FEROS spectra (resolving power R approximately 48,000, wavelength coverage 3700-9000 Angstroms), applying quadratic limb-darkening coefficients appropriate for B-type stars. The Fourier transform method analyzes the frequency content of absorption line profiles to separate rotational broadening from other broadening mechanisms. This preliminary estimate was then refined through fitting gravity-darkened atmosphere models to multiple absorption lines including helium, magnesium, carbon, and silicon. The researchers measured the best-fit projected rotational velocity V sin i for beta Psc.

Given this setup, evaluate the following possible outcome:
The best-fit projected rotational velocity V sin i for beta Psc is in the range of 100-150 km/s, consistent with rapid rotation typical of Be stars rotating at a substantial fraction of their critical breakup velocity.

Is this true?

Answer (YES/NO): NO